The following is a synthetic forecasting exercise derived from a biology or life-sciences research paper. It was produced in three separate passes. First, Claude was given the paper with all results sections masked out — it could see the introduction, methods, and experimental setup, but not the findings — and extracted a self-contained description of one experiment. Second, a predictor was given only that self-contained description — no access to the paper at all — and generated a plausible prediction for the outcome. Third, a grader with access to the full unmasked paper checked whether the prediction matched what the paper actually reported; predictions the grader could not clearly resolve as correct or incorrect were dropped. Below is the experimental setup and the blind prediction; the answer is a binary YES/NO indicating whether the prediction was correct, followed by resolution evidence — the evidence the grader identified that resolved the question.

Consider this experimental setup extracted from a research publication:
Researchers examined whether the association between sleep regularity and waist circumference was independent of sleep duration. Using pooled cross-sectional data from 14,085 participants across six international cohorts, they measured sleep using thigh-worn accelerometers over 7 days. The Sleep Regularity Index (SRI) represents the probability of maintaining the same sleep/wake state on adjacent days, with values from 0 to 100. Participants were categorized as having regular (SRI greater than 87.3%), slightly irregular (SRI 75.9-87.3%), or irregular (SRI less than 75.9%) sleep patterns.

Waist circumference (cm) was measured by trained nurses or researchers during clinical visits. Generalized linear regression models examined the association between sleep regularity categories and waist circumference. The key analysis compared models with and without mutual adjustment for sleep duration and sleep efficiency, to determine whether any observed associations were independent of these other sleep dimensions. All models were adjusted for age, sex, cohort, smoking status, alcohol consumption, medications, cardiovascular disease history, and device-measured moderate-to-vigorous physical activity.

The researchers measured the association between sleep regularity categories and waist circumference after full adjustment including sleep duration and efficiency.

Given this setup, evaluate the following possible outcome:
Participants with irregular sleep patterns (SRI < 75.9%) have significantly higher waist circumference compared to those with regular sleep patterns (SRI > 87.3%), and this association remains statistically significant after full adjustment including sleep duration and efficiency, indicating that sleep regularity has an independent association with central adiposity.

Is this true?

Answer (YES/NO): YES